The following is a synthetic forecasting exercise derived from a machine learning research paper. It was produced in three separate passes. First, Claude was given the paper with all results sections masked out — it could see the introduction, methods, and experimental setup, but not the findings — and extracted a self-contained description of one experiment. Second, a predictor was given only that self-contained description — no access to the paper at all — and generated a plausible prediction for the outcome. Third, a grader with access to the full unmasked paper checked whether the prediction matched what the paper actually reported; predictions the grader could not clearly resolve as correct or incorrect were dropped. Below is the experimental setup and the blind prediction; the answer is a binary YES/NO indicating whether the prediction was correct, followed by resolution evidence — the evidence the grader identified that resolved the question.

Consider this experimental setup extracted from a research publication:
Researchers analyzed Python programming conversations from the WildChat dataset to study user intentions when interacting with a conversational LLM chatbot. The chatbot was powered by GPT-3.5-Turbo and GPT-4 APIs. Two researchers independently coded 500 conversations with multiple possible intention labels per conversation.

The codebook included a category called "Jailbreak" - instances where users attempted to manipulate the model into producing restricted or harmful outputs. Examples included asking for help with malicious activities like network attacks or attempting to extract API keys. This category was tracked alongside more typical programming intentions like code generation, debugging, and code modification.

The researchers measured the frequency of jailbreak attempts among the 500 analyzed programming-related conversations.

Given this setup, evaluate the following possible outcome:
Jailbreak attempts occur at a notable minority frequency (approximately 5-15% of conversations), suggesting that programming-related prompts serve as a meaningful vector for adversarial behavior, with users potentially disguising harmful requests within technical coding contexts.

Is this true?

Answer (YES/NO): NO